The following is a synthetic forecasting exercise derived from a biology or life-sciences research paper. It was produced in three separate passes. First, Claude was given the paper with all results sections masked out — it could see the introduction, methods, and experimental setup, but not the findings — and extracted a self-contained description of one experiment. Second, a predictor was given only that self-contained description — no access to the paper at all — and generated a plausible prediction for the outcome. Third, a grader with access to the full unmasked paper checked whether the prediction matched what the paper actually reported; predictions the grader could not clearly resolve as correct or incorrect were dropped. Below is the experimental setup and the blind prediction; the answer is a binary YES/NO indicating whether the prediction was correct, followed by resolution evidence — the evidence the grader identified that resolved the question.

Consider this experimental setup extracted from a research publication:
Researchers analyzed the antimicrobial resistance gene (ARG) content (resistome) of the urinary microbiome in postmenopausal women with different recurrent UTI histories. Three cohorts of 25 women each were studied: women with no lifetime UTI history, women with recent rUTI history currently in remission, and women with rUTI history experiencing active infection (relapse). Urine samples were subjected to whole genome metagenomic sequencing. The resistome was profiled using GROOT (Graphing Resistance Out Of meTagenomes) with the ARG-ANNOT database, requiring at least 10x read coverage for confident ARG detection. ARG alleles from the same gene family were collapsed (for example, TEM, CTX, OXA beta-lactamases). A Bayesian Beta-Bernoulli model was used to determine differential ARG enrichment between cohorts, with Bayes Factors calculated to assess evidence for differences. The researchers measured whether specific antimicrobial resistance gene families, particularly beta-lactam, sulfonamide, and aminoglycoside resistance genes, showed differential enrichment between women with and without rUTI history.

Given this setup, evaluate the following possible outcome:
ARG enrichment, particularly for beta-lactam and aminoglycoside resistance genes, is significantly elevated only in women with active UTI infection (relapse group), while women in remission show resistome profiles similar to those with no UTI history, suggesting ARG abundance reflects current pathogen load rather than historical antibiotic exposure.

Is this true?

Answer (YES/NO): NO